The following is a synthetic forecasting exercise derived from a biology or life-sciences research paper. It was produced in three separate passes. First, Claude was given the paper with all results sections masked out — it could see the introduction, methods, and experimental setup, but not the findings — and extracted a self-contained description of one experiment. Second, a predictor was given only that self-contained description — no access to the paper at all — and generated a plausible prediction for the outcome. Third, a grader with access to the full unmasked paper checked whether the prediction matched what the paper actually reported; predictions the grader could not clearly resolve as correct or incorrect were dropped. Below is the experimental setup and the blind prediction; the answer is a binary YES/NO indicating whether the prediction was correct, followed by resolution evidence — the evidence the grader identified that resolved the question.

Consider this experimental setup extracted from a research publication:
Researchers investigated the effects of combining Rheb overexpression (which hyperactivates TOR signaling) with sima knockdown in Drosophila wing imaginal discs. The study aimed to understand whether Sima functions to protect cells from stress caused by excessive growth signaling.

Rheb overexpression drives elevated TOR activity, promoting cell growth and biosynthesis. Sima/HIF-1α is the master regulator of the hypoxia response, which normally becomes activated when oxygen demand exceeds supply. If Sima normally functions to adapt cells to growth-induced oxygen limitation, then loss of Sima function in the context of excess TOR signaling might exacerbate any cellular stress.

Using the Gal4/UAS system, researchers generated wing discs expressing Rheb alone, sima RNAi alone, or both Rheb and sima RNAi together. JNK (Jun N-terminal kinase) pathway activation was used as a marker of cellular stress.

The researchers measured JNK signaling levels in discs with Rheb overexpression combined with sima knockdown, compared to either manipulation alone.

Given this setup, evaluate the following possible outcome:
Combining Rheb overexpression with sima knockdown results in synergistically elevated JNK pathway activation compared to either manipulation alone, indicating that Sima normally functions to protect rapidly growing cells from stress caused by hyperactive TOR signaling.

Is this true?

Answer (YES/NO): NO